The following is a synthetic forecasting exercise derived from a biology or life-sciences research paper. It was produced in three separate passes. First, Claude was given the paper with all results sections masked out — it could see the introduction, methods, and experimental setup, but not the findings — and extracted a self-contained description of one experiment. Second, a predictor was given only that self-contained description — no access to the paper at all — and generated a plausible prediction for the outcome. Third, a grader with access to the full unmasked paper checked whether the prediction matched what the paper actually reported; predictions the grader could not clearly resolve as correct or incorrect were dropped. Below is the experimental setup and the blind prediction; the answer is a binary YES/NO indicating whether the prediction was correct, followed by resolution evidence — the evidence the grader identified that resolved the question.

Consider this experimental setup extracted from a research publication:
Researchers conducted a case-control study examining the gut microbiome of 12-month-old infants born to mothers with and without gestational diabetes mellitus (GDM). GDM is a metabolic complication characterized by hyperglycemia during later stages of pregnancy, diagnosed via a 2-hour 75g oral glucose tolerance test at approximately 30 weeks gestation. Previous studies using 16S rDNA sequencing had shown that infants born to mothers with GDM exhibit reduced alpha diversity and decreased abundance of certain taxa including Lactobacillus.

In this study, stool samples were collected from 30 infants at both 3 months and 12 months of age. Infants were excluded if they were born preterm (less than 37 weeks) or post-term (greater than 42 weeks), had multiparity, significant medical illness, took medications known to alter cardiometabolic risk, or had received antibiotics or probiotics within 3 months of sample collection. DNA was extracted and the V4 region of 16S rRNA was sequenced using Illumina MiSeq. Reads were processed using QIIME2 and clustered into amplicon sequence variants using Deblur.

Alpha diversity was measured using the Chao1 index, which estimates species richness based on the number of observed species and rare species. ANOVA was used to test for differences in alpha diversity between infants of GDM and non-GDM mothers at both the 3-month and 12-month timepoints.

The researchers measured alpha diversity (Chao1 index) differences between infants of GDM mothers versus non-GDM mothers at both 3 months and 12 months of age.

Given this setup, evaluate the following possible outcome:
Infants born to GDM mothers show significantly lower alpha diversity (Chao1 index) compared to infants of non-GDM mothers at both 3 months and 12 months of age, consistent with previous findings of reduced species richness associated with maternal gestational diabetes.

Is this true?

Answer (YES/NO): NO